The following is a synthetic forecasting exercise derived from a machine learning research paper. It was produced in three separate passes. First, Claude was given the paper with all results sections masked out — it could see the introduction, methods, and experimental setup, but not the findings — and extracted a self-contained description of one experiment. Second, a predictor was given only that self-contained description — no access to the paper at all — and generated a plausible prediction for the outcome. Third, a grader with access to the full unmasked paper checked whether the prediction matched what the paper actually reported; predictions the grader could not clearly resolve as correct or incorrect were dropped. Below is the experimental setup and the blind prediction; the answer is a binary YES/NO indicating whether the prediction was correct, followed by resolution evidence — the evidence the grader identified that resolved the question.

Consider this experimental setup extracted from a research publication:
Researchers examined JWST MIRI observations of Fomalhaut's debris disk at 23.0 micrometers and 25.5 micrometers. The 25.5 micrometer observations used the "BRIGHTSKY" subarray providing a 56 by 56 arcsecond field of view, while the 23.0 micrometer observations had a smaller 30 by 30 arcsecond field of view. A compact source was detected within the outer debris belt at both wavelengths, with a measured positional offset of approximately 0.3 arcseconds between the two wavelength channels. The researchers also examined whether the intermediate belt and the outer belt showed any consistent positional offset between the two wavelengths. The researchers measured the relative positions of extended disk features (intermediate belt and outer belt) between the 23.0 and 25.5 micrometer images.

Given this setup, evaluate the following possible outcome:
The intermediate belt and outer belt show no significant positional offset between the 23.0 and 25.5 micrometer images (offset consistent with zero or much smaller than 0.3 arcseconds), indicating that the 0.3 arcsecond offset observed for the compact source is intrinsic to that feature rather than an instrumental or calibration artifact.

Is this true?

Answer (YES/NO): NO